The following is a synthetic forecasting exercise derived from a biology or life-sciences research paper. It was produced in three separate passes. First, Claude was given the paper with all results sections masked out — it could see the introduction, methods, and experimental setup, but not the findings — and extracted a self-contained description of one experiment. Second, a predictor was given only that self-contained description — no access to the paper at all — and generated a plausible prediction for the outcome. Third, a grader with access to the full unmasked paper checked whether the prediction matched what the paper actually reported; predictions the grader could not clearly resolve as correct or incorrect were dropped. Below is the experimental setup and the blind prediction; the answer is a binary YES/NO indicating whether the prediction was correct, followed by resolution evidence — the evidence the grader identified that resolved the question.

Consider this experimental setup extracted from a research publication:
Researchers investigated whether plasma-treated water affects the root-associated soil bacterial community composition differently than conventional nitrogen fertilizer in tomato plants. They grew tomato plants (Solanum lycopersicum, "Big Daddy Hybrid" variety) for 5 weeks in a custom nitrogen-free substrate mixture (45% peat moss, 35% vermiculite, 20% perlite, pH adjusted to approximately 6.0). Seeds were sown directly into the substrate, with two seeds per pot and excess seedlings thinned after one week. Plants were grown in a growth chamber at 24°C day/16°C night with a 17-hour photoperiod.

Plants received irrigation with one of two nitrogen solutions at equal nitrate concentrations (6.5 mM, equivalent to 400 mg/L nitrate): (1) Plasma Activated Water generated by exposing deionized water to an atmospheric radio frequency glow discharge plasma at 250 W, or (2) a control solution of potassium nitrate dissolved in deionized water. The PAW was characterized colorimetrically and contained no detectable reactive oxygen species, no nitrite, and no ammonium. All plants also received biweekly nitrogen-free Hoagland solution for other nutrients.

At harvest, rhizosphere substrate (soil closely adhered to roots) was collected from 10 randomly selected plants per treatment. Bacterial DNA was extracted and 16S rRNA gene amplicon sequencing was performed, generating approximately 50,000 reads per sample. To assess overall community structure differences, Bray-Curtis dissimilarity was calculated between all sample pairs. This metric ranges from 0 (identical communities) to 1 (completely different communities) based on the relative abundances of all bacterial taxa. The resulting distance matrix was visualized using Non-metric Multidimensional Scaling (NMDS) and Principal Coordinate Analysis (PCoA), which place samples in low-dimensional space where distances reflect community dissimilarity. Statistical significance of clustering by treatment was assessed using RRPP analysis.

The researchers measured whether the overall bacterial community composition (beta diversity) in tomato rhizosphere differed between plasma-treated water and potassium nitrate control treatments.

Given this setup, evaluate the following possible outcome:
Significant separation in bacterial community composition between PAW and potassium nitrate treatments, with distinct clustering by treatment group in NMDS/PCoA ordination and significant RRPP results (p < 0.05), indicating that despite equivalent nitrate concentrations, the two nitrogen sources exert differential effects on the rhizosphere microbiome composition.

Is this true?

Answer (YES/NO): YES